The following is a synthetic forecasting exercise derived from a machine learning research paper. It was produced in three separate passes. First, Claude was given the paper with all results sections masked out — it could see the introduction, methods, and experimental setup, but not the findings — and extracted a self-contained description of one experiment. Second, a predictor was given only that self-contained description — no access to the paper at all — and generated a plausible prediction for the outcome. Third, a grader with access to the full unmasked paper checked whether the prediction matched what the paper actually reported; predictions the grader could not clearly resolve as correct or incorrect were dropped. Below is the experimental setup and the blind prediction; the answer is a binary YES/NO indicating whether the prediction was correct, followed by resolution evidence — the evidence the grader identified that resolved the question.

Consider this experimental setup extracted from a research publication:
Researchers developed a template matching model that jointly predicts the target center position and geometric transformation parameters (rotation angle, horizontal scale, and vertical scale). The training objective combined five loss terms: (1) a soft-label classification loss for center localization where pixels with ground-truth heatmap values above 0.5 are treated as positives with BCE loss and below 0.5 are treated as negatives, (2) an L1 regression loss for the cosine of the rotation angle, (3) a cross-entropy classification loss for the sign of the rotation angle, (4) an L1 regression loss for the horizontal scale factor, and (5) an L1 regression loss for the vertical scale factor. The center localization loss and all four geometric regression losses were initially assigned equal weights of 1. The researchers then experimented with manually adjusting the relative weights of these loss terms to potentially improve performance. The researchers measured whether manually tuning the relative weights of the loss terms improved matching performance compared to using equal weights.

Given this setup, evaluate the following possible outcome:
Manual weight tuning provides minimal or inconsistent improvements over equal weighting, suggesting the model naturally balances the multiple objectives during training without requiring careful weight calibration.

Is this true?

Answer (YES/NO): YES